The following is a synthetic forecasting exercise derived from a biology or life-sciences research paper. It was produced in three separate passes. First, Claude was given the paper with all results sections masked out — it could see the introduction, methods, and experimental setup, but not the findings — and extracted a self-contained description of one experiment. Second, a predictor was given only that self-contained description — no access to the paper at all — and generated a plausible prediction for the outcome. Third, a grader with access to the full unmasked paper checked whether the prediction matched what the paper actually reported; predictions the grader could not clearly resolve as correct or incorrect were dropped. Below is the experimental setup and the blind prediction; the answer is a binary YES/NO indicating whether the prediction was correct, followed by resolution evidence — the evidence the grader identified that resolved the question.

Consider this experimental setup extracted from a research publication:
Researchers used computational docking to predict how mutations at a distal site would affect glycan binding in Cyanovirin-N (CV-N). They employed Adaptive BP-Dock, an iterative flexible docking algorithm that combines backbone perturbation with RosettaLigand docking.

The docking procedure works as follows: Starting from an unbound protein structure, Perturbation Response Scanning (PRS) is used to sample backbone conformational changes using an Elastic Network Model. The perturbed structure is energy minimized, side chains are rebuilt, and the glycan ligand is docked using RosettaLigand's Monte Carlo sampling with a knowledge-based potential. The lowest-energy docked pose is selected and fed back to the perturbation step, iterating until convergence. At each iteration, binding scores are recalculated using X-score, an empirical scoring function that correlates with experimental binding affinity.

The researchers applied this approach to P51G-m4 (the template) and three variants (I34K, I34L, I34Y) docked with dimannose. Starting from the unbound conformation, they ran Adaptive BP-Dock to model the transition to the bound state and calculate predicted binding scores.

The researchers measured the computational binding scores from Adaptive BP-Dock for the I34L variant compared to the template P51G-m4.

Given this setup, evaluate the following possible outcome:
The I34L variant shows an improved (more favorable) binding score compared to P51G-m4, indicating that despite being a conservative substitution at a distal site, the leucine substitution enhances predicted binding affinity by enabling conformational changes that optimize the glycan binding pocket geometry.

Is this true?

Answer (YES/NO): NO